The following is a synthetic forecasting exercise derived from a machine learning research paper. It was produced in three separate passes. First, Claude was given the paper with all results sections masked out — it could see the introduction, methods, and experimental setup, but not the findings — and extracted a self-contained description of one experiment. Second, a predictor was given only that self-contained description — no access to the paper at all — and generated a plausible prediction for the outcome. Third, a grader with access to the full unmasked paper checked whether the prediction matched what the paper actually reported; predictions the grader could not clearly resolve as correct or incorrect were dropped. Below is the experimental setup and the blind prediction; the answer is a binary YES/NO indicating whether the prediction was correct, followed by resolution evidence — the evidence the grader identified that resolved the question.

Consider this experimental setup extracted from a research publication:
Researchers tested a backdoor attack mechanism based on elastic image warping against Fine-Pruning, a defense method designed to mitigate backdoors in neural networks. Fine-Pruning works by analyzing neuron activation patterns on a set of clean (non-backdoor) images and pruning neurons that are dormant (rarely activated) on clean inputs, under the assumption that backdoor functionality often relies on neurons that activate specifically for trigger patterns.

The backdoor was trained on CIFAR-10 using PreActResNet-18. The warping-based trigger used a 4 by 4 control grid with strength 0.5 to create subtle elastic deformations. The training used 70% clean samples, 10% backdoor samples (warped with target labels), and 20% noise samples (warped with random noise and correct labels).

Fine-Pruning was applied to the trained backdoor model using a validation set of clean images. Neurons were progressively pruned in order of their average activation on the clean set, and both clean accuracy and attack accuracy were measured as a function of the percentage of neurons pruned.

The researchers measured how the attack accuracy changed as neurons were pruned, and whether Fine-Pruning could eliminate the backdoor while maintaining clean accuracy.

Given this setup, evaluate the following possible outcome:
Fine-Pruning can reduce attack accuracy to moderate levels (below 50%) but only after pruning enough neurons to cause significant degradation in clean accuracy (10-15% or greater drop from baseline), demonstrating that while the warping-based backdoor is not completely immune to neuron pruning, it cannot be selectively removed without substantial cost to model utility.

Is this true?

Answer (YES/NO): NO